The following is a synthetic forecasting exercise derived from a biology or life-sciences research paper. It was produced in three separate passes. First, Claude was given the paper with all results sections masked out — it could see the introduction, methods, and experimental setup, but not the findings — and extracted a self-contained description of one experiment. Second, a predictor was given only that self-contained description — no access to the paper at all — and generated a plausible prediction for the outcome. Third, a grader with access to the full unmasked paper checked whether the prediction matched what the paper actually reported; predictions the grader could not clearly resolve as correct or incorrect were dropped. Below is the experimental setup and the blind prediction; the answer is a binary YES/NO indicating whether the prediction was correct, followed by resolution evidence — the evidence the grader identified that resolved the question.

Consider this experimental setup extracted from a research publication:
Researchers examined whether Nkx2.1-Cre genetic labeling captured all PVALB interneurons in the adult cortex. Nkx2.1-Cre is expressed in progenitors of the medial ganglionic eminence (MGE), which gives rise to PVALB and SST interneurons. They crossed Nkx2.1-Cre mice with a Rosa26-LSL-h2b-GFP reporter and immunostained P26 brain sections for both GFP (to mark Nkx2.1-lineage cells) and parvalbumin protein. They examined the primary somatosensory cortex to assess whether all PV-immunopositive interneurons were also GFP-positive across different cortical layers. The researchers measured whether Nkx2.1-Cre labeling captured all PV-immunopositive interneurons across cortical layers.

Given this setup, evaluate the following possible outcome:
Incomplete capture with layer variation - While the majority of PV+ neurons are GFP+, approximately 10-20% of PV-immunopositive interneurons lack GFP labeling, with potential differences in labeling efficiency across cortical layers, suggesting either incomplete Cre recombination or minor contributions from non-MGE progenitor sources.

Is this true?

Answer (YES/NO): NO